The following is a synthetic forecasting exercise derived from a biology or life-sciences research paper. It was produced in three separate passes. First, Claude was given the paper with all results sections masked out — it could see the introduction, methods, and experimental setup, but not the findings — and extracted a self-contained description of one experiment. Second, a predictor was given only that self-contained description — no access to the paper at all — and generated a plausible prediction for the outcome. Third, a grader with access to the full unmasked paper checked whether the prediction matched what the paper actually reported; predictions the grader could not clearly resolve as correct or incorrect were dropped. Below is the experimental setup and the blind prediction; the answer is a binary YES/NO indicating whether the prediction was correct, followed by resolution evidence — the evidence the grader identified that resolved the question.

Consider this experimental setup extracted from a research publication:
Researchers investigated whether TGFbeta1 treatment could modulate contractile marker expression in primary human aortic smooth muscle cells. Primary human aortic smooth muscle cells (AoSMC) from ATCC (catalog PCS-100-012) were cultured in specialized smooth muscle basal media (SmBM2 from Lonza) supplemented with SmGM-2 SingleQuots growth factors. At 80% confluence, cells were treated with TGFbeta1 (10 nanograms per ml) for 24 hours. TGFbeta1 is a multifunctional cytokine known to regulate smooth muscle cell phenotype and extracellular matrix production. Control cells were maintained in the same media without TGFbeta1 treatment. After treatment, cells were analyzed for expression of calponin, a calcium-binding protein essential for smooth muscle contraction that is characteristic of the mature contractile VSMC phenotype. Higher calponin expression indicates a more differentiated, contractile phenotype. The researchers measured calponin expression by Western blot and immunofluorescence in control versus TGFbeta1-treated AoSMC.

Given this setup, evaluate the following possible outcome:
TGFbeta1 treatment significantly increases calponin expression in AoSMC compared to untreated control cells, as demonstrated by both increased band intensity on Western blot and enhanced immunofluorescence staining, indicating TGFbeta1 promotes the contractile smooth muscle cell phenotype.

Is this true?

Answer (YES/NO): NO